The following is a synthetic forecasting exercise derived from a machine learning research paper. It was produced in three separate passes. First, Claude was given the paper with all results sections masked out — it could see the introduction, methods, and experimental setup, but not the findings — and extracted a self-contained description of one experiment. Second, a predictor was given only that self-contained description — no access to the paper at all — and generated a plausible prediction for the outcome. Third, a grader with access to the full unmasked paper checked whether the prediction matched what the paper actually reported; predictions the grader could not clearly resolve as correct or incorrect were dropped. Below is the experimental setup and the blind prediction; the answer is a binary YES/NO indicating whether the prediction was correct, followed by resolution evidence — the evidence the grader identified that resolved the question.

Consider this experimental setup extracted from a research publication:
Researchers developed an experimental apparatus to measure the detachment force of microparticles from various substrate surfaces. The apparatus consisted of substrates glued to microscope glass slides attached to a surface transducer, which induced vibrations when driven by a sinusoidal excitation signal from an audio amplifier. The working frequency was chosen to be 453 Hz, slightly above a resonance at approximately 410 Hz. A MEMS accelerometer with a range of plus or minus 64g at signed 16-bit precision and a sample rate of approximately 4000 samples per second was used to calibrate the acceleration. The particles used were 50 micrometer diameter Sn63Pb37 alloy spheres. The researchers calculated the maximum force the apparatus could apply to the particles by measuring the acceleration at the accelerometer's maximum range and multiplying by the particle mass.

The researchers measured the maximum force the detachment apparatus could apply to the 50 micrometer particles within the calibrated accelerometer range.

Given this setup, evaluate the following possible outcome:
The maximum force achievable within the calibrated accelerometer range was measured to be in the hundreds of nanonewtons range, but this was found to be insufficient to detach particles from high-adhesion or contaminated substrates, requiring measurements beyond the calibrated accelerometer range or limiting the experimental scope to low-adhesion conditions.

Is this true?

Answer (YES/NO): NO